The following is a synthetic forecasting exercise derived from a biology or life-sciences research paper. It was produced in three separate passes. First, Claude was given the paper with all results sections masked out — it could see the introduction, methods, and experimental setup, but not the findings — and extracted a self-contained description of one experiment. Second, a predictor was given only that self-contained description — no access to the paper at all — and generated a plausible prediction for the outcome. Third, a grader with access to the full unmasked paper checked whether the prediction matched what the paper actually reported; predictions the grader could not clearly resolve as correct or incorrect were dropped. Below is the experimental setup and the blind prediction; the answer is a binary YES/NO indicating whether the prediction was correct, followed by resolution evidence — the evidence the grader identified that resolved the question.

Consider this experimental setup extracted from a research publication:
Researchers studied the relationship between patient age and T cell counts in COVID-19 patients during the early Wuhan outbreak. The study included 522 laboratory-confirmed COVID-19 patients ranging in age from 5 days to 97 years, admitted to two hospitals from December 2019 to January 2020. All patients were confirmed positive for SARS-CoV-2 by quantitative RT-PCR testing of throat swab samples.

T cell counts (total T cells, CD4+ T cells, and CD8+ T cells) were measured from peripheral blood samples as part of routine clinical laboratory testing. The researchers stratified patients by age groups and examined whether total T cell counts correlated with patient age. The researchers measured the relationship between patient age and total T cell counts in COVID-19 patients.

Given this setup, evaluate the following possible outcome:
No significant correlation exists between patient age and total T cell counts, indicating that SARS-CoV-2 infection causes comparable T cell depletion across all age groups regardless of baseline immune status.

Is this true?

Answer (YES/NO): NO